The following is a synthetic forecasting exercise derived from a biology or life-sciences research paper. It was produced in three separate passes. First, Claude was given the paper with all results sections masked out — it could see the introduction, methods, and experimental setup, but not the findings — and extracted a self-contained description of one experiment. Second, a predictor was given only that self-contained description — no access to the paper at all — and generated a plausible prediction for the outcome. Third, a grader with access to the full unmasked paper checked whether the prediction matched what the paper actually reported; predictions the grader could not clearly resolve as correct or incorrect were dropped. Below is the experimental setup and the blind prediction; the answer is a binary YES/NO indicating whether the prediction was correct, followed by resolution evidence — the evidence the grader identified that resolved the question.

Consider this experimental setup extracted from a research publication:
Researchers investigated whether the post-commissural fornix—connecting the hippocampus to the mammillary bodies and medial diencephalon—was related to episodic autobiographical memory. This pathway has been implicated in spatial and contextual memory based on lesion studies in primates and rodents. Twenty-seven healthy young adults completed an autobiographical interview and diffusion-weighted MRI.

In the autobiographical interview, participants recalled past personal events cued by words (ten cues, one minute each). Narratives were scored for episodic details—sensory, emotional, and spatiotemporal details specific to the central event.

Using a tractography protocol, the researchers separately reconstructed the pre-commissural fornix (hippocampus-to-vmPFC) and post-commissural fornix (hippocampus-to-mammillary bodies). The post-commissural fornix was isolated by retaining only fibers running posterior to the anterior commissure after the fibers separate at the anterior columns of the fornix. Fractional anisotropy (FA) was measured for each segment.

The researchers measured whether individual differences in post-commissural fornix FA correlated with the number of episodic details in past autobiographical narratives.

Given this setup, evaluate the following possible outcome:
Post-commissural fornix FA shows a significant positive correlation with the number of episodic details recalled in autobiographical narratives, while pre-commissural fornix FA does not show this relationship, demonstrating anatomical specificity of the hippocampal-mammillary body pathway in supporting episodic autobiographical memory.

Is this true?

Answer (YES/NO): NO